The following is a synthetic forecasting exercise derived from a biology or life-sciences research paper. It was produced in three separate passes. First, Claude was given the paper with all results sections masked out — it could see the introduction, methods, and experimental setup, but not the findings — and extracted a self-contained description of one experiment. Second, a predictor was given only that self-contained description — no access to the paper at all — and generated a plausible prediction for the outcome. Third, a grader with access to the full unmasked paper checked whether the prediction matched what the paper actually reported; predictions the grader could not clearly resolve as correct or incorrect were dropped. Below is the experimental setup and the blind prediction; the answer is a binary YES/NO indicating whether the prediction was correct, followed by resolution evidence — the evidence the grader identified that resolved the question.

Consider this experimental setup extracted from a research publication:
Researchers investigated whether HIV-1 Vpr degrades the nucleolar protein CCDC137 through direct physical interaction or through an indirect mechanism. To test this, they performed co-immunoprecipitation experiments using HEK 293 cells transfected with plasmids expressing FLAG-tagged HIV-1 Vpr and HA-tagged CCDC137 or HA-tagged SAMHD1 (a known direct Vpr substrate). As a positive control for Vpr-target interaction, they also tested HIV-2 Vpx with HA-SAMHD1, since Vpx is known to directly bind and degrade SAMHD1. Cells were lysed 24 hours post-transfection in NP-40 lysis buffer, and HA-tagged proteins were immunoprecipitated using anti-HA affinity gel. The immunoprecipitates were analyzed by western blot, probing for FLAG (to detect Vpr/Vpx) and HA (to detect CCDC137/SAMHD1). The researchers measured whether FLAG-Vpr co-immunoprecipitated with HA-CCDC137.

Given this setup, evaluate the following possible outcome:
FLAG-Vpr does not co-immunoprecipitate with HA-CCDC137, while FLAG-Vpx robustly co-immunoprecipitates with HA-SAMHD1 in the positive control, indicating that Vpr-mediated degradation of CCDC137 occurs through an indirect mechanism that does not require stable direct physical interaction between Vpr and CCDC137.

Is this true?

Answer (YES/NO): NO